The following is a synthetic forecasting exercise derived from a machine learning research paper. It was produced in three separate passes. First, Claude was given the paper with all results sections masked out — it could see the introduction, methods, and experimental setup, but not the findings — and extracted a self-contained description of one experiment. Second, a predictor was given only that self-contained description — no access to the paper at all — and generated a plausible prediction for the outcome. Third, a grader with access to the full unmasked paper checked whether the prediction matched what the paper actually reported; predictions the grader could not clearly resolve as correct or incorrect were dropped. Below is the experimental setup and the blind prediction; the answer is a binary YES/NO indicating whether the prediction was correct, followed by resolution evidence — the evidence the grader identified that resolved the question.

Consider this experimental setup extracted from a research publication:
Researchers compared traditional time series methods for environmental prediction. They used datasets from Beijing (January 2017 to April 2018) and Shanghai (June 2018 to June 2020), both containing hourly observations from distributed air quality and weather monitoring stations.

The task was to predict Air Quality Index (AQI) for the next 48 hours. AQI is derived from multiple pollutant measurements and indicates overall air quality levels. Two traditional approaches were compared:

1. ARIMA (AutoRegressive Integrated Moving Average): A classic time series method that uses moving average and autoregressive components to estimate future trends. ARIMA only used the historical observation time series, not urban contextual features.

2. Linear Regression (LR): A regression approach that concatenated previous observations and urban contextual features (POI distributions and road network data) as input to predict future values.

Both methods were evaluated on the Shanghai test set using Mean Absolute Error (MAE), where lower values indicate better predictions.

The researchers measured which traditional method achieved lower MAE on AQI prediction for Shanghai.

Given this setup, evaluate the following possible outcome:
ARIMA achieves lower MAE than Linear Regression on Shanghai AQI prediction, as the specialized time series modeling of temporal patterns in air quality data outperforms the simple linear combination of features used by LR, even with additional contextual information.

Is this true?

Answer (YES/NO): NO